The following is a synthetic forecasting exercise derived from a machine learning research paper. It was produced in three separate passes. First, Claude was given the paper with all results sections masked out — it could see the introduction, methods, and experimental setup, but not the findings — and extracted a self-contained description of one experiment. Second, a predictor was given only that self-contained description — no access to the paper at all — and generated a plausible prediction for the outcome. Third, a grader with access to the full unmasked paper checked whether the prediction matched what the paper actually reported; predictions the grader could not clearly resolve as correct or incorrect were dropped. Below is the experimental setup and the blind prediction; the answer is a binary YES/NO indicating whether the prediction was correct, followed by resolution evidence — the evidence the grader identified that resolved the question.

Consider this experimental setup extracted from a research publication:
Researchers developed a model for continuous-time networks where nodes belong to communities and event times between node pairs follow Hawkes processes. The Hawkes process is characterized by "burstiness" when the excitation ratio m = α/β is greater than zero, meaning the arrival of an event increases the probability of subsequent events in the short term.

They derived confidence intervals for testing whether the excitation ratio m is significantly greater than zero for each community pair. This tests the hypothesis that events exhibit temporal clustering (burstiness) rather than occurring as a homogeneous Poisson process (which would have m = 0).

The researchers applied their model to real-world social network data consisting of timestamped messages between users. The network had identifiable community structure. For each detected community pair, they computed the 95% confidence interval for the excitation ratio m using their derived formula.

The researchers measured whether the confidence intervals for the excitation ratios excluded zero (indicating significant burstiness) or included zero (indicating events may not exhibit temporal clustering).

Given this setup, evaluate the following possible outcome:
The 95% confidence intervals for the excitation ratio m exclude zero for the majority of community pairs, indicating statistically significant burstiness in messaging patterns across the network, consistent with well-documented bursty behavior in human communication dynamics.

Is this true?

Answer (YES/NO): YES